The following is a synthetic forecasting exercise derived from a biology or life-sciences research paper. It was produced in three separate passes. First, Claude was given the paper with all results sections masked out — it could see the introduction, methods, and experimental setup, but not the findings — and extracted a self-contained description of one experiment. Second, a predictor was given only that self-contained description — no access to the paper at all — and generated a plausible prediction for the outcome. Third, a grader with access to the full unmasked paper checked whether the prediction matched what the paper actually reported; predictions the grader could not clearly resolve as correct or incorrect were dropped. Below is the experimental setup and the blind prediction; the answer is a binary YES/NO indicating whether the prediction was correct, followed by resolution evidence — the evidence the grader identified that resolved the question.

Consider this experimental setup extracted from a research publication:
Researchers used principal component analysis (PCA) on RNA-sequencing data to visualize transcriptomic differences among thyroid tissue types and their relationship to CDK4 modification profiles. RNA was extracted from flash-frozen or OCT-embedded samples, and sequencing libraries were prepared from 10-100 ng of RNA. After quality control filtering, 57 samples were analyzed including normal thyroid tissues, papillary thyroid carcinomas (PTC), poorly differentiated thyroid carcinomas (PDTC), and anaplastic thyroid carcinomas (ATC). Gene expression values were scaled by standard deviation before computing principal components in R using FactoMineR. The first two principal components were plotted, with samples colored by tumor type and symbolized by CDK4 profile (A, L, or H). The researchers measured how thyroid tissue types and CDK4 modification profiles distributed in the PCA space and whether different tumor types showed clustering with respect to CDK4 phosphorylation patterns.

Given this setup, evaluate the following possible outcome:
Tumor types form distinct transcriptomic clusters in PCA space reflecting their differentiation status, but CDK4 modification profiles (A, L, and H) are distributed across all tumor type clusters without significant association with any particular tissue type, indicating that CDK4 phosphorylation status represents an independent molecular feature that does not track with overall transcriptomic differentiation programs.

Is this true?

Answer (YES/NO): NO